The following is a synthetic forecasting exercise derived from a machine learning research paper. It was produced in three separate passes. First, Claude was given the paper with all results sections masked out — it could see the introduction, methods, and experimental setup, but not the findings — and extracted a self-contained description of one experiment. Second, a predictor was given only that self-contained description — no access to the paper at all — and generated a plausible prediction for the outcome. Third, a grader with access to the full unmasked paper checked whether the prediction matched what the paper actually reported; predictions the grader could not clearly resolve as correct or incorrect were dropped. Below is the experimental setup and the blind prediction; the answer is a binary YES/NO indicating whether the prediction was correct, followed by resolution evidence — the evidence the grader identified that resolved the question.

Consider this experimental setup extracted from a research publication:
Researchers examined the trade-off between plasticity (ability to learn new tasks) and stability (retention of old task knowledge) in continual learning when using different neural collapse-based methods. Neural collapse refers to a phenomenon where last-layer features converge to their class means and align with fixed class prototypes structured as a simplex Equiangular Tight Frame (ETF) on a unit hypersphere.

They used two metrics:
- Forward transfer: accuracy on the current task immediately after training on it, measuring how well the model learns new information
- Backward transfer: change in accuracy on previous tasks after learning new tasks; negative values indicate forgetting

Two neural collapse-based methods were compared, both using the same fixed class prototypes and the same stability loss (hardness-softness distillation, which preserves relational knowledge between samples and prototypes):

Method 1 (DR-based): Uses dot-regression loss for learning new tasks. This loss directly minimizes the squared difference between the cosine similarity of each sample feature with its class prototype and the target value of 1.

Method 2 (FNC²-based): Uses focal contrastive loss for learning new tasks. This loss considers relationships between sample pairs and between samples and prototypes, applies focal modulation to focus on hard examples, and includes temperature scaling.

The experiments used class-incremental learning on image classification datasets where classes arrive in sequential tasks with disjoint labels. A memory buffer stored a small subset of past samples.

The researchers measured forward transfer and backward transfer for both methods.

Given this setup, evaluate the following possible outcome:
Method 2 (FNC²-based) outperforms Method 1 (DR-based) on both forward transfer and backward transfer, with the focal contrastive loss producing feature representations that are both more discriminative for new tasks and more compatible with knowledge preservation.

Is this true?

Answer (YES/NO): NO